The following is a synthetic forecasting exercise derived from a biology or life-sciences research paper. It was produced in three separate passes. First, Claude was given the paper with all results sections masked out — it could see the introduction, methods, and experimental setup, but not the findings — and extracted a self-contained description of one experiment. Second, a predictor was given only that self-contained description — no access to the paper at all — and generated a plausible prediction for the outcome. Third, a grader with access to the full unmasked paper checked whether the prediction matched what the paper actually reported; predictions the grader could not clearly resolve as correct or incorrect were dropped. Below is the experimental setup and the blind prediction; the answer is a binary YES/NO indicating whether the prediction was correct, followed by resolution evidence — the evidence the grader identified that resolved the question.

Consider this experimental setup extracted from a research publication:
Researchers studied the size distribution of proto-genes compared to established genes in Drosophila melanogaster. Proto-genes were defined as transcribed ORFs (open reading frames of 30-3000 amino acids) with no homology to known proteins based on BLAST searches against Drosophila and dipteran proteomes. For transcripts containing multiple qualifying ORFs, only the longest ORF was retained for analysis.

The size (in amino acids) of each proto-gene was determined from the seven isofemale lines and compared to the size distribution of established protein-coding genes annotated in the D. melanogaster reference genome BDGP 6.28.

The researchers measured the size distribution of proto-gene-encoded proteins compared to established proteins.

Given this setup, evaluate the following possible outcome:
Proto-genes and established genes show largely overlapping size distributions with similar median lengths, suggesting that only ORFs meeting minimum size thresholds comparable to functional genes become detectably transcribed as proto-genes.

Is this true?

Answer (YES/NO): NO